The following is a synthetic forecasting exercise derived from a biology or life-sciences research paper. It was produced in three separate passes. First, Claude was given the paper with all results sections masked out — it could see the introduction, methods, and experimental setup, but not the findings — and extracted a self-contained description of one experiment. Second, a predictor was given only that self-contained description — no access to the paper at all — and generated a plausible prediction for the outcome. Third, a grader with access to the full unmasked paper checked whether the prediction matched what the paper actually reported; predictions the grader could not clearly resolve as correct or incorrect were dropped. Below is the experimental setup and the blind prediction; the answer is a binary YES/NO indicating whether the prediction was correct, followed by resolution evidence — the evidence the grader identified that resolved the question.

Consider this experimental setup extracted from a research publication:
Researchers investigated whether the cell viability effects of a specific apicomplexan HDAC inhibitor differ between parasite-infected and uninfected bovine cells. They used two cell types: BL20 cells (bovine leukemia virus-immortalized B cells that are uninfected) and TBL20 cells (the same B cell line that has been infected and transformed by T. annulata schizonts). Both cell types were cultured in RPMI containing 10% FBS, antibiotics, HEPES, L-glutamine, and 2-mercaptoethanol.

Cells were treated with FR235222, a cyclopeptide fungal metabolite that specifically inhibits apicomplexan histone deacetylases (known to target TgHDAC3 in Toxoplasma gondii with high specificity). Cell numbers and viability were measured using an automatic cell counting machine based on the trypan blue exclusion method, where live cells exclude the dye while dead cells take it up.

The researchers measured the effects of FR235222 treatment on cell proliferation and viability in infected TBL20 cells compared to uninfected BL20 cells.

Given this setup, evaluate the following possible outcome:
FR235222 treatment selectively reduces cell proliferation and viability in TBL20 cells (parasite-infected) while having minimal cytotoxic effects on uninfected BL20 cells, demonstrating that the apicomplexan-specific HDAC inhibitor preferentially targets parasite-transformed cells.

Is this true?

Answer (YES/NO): NO